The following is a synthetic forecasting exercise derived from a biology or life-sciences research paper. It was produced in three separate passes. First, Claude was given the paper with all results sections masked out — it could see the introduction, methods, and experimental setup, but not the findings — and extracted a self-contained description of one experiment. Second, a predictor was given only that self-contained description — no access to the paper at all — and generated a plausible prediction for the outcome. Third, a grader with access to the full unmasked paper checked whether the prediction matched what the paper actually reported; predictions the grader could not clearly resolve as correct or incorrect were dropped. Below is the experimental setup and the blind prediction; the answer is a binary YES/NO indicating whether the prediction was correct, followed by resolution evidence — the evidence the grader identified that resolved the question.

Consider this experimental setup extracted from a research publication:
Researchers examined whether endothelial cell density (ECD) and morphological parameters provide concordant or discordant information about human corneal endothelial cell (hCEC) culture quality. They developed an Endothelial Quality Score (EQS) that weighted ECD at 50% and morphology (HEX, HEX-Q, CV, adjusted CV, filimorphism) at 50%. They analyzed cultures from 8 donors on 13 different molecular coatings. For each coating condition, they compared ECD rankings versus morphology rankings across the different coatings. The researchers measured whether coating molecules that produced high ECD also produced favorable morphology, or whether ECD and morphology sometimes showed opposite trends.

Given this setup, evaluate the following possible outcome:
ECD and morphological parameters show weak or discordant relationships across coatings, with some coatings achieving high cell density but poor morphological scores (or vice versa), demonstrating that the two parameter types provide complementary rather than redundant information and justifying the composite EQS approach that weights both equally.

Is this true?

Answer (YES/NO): YES